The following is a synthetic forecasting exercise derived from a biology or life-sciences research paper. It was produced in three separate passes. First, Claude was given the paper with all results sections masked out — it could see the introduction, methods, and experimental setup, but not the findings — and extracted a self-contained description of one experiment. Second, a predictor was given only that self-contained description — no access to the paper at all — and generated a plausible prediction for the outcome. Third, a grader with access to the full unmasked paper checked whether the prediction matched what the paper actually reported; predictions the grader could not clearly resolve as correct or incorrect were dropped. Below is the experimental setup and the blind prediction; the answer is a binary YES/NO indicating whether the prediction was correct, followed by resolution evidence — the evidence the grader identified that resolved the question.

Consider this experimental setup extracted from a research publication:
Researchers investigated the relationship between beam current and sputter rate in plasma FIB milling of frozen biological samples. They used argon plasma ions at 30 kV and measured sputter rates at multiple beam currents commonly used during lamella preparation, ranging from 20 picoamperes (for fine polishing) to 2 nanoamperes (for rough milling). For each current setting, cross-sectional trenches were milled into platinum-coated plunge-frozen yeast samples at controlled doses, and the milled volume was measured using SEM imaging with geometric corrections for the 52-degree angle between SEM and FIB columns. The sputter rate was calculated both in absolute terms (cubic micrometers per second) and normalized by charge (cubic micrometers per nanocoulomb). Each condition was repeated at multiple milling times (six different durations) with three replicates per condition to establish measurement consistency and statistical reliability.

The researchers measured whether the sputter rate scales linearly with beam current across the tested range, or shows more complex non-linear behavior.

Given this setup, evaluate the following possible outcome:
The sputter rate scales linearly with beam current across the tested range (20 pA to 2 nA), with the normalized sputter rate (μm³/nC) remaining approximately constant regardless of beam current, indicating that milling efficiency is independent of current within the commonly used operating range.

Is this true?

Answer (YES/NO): YES